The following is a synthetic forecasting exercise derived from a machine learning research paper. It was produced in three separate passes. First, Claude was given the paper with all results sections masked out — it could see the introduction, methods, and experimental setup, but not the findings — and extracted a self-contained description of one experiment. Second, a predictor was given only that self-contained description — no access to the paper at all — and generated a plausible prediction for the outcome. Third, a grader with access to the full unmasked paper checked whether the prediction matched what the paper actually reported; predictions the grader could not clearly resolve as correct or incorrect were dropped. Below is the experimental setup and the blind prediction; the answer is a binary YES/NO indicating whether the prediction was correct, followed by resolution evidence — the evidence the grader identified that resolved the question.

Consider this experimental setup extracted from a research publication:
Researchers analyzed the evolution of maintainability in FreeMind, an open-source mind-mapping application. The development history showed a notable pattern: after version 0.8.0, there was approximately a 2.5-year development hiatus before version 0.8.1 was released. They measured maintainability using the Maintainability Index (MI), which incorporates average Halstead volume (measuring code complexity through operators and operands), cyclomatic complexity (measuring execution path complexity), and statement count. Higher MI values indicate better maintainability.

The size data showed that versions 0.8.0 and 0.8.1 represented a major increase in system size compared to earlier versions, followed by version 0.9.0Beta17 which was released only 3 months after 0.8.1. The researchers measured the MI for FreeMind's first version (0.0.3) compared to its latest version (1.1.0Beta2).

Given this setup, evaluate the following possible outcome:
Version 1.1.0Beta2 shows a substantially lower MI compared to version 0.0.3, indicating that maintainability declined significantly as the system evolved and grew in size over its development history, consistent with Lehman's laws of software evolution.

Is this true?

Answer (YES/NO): NO